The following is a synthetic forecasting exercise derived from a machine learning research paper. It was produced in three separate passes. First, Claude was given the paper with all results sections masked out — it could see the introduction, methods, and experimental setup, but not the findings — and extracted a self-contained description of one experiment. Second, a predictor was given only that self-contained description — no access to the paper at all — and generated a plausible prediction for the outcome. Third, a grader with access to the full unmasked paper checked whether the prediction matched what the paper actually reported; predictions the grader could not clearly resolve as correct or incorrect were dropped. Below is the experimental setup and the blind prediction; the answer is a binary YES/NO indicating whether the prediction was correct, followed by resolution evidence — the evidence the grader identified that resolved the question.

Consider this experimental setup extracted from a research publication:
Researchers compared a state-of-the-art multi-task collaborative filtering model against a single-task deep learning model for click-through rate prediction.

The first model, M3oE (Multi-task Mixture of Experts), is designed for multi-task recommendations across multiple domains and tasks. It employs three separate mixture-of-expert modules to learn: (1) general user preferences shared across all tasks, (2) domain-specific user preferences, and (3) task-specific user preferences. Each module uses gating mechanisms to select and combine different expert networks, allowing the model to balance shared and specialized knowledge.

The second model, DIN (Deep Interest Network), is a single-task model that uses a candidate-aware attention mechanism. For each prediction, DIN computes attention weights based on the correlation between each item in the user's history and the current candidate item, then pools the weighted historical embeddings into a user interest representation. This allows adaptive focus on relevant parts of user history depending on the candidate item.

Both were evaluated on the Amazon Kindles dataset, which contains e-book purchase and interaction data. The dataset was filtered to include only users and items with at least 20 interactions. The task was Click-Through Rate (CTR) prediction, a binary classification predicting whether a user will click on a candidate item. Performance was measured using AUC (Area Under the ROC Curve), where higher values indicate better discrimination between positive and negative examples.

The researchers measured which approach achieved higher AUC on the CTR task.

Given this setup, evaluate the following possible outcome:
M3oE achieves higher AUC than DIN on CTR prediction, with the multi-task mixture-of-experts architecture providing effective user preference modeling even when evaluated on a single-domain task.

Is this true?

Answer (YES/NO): YES